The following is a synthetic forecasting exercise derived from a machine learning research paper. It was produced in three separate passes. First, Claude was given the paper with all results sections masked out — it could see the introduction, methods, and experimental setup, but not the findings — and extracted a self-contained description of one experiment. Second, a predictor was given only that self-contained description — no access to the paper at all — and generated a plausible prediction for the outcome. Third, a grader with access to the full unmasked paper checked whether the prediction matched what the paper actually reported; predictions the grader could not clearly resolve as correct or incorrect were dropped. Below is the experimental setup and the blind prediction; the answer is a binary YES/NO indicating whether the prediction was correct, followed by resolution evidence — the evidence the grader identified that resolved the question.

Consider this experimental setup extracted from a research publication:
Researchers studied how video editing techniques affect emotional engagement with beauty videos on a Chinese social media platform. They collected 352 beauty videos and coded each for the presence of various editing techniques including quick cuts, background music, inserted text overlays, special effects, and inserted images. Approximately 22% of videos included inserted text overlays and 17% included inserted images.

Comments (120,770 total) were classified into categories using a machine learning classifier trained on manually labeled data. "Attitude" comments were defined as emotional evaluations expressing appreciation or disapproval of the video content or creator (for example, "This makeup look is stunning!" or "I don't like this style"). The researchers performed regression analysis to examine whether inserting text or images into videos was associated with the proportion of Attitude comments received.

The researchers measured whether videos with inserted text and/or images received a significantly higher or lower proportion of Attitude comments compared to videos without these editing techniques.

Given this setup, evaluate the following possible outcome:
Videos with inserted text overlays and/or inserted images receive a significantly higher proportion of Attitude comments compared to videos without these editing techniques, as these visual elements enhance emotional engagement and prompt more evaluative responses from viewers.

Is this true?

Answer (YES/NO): YES